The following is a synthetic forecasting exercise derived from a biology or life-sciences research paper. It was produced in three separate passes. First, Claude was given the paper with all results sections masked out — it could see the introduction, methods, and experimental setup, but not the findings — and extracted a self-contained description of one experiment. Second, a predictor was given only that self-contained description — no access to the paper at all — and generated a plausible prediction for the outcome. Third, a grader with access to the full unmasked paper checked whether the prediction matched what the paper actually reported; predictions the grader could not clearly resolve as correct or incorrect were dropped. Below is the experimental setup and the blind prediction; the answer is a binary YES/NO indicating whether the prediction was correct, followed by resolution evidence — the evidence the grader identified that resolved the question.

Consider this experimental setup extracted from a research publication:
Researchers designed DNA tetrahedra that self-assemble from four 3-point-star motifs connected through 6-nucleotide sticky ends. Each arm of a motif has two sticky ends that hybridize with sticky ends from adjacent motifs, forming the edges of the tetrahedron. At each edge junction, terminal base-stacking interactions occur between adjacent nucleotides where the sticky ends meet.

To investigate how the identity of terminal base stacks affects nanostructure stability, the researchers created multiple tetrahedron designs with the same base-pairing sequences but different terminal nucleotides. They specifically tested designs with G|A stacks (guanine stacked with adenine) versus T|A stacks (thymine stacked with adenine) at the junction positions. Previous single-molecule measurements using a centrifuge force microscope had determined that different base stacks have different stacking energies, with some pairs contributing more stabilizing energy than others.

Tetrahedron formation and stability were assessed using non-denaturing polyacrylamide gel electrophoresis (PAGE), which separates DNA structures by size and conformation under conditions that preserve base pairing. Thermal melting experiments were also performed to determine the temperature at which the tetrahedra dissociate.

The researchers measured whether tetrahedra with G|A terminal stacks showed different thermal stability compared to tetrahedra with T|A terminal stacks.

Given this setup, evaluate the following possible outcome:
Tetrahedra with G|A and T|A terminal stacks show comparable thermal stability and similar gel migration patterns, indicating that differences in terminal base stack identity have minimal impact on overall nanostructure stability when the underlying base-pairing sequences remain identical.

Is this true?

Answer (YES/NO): NO